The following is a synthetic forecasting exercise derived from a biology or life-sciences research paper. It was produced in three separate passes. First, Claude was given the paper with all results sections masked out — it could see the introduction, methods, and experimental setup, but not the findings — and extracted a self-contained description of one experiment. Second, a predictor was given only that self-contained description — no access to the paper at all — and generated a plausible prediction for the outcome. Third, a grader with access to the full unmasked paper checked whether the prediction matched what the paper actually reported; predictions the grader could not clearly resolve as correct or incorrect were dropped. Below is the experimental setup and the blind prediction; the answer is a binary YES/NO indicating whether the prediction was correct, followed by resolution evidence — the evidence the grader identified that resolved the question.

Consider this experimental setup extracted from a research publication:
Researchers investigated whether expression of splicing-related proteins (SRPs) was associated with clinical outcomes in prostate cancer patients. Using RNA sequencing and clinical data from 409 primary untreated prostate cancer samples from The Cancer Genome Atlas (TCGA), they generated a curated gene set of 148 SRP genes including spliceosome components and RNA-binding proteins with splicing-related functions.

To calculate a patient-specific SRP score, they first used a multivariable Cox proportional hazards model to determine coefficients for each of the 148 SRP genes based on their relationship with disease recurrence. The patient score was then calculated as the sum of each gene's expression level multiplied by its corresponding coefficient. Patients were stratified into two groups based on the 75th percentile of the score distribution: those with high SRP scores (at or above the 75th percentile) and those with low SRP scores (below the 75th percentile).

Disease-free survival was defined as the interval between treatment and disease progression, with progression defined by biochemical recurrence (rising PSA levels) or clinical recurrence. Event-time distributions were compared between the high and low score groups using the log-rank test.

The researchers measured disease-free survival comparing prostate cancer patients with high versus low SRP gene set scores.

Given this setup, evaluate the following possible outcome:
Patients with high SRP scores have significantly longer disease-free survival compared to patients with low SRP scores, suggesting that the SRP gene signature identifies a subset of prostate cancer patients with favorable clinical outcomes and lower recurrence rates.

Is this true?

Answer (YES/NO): NO